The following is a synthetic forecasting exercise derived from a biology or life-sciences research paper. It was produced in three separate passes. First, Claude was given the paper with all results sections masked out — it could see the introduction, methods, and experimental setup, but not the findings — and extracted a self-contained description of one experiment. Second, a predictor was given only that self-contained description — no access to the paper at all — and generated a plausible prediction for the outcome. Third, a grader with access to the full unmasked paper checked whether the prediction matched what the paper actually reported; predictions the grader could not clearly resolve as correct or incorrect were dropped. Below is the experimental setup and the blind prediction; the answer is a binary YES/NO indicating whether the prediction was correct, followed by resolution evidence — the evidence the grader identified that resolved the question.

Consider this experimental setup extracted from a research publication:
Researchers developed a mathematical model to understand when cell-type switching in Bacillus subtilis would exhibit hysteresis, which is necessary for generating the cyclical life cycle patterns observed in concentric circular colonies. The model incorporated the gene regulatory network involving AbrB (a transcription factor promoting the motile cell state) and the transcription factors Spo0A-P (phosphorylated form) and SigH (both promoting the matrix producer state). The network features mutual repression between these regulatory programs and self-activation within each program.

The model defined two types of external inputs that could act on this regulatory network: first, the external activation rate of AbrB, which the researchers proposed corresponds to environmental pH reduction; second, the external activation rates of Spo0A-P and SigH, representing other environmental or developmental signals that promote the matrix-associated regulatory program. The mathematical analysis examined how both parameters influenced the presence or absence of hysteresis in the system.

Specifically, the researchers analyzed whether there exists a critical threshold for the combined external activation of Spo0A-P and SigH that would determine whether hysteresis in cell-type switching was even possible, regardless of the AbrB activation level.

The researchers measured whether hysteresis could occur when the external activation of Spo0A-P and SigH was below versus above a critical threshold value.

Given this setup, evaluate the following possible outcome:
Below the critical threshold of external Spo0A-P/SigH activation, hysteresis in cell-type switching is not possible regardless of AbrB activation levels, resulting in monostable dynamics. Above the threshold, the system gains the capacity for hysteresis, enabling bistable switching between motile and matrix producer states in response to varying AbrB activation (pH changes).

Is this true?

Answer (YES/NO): YES